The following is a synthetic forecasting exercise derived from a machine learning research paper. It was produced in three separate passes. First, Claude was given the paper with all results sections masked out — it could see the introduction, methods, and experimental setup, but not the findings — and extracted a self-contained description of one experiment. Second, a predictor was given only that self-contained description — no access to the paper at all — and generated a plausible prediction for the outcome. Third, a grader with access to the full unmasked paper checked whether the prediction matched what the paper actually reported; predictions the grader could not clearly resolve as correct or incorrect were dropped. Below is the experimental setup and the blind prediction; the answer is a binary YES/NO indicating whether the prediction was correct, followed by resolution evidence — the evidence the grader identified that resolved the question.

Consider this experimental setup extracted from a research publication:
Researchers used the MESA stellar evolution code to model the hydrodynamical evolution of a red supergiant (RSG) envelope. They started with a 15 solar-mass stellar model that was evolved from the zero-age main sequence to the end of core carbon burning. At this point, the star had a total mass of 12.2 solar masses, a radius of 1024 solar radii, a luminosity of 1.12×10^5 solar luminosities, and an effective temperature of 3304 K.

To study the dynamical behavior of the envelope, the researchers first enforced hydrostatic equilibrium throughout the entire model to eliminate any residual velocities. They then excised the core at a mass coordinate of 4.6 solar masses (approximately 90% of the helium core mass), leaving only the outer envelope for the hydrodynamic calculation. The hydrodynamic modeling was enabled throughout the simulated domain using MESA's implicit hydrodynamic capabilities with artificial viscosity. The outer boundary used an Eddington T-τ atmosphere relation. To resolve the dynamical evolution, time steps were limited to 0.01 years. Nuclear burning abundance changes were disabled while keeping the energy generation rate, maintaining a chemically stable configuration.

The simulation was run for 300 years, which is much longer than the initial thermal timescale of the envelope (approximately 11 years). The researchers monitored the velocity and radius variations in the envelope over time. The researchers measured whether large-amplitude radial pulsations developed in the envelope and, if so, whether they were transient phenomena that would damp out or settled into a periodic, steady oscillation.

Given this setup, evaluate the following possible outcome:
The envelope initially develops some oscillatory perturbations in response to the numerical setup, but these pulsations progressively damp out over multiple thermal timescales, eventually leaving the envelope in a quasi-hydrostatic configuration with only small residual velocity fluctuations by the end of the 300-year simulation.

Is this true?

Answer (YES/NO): NO